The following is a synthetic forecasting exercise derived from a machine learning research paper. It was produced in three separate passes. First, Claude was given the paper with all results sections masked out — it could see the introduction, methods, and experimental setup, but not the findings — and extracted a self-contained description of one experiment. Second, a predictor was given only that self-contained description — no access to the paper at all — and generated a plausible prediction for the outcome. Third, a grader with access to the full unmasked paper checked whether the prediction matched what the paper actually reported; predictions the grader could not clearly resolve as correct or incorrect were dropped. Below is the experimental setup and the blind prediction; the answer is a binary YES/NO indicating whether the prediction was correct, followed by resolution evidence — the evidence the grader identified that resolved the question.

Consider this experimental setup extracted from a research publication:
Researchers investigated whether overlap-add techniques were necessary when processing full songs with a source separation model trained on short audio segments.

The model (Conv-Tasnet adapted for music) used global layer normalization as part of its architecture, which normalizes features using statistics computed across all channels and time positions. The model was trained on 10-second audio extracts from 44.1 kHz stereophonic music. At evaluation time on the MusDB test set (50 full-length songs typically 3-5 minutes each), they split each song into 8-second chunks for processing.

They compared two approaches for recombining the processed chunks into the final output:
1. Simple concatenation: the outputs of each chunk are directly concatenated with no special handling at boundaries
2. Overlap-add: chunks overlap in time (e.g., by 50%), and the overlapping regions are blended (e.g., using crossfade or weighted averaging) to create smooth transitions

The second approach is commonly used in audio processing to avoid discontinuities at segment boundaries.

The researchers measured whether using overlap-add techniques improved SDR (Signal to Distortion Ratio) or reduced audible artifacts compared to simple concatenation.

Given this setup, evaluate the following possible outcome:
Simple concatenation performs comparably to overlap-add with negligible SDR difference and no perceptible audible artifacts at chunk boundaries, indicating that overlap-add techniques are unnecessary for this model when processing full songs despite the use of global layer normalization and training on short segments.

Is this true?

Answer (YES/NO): YES